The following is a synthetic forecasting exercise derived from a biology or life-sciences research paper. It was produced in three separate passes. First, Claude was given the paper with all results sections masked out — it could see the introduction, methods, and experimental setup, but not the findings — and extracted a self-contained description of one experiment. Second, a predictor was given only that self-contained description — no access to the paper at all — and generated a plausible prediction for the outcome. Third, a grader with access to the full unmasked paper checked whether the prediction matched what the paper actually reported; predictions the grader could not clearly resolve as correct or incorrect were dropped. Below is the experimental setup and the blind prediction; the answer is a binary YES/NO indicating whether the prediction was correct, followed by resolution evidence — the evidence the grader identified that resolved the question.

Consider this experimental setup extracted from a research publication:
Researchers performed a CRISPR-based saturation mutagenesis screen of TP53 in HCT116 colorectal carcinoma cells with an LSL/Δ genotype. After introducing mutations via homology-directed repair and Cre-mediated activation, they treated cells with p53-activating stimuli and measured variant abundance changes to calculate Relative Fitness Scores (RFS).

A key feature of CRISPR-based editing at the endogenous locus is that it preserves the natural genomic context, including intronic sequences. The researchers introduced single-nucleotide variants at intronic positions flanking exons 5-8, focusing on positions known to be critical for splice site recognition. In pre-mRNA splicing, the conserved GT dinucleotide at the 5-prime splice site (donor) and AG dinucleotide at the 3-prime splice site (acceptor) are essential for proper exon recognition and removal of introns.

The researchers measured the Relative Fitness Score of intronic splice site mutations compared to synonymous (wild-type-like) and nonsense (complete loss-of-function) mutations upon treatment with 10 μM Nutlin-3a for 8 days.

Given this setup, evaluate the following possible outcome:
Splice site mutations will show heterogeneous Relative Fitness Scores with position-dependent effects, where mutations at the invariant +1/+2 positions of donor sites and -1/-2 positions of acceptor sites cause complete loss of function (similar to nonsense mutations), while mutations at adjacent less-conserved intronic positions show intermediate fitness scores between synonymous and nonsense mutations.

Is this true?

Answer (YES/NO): NO